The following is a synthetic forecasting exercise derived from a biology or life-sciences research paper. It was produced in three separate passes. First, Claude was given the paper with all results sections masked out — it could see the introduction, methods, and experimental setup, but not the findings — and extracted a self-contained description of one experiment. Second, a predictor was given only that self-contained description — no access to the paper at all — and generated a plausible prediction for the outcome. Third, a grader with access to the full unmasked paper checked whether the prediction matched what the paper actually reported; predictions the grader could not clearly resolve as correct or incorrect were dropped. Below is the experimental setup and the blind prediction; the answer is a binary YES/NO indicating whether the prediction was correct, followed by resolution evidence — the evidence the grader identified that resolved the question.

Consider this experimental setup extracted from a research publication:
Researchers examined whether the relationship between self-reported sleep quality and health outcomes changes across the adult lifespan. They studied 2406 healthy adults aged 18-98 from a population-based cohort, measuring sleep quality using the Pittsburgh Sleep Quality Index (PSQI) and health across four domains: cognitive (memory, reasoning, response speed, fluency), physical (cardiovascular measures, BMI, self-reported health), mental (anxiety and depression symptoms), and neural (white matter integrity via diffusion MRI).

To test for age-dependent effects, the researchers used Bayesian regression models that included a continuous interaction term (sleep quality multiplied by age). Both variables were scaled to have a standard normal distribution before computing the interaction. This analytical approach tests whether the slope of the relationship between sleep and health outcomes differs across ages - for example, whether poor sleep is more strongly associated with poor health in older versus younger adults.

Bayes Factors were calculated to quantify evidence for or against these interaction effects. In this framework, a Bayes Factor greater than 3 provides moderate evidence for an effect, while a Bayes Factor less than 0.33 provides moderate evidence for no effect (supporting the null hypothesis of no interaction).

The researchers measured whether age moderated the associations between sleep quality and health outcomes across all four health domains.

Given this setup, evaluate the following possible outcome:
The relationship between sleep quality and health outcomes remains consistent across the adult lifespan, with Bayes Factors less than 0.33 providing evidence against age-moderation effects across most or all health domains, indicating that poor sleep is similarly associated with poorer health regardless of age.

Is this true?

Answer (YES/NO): NO